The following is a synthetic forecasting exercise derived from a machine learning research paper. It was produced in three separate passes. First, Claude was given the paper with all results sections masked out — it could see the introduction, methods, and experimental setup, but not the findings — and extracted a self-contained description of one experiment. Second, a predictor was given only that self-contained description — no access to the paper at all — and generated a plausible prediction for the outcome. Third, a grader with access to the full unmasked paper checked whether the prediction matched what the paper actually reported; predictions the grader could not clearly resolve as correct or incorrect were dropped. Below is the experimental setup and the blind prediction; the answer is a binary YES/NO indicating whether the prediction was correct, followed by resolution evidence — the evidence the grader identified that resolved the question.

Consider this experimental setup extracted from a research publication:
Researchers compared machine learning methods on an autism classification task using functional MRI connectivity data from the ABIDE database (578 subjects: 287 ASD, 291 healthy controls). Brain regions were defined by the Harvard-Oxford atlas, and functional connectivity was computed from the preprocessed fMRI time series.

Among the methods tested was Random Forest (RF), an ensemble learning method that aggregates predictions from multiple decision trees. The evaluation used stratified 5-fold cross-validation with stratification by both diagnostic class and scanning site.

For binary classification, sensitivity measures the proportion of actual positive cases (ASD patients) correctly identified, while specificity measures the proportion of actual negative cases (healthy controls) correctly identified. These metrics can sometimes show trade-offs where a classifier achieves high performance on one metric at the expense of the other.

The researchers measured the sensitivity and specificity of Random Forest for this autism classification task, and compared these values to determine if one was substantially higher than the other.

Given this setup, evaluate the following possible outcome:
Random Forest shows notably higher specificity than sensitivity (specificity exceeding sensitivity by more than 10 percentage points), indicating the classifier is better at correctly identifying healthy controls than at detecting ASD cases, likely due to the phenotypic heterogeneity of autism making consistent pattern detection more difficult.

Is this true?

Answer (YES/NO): YES